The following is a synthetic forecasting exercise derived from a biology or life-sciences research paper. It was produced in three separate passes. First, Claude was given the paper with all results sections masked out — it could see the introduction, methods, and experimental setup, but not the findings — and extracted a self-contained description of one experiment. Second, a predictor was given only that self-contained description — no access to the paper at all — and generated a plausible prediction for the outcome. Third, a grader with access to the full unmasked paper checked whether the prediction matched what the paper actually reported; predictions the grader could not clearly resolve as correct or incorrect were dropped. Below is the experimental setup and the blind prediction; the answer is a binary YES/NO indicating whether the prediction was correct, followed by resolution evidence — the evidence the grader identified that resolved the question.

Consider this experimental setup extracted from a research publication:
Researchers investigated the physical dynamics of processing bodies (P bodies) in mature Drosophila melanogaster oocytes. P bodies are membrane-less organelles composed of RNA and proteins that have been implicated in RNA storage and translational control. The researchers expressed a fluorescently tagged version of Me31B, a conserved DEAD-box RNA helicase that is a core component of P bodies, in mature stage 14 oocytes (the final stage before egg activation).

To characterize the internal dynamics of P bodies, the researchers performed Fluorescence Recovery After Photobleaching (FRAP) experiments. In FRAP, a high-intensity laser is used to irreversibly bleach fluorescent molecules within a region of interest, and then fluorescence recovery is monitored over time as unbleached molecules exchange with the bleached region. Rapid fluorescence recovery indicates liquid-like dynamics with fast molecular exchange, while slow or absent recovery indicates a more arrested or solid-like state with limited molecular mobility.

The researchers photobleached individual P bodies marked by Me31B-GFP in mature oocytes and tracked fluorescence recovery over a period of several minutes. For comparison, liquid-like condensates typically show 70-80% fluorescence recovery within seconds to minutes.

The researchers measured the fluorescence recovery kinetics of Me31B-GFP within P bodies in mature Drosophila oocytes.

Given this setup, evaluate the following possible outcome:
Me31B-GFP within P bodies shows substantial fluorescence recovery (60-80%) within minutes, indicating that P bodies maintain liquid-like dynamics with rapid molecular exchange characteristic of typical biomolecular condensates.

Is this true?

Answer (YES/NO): NO